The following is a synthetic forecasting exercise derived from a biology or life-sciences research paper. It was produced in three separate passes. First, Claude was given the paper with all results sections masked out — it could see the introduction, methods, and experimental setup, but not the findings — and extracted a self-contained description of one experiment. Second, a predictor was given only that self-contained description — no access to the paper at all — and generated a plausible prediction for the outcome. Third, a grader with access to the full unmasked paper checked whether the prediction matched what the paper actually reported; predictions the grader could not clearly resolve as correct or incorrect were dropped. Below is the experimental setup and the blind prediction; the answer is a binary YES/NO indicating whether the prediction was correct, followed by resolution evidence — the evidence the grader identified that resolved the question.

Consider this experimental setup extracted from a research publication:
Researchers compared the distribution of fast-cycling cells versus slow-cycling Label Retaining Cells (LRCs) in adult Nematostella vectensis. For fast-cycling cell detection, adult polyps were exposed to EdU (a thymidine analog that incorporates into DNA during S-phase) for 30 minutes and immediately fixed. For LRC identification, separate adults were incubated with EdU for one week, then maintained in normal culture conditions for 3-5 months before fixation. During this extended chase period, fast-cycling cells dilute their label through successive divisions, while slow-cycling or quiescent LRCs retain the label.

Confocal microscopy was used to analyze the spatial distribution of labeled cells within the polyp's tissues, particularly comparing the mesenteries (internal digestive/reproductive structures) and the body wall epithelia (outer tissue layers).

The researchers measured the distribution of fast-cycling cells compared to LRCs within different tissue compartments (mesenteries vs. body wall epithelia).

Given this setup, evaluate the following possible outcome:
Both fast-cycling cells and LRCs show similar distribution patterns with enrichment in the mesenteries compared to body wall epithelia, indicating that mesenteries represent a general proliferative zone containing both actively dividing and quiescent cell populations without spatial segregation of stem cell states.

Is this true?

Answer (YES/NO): NO